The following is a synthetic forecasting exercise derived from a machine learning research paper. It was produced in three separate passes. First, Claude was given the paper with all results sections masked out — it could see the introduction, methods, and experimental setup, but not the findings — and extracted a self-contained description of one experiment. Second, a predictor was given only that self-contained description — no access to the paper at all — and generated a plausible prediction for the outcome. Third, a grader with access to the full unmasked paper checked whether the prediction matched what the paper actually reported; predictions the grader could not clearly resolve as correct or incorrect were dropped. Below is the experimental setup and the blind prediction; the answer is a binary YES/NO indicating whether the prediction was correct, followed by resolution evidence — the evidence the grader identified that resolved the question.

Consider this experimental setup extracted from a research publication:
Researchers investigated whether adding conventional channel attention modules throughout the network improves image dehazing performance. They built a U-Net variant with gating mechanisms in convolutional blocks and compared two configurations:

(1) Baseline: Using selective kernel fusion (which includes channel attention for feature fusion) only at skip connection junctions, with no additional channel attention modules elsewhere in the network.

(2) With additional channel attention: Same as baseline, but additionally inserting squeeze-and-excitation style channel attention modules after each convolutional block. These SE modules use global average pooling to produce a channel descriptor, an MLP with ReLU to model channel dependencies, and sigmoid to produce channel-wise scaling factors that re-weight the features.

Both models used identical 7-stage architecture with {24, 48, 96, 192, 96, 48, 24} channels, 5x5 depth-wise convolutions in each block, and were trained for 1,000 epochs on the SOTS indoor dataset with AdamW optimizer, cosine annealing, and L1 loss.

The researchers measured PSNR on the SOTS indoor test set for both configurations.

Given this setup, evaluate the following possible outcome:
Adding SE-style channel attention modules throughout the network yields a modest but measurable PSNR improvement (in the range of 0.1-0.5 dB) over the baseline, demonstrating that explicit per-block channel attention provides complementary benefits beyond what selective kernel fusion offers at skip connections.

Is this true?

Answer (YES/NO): NO